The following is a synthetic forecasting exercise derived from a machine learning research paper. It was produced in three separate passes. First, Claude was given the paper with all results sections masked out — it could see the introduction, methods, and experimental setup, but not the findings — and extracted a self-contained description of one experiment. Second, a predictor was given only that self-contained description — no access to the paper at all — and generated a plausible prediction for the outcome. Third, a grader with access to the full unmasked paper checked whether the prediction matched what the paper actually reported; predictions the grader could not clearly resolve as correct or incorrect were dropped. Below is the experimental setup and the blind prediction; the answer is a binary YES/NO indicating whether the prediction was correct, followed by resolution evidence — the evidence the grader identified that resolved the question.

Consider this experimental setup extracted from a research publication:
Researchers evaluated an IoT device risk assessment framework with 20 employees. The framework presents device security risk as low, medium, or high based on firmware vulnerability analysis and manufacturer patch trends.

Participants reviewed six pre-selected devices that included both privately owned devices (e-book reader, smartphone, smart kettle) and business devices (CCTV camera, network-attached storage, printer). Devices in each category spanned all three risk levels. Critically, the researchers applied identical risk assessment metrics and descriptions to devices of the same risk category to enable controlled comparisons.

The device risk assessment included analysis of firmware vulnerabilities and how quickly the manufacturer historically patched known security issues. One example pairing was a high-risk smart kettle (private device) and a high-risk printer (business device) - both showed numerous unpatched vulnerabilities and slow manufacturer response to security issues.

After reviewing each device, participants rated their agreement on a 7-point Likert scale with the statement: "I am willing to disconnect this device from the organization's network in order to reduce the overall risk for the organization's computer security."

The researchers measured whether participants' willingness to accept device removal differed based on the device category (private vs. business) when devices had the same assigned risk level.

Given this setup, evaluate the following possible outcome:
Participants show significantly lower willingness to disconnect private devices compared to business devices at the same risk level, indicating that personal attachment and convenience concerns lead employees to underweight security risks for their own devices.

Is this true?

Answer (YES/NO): NO